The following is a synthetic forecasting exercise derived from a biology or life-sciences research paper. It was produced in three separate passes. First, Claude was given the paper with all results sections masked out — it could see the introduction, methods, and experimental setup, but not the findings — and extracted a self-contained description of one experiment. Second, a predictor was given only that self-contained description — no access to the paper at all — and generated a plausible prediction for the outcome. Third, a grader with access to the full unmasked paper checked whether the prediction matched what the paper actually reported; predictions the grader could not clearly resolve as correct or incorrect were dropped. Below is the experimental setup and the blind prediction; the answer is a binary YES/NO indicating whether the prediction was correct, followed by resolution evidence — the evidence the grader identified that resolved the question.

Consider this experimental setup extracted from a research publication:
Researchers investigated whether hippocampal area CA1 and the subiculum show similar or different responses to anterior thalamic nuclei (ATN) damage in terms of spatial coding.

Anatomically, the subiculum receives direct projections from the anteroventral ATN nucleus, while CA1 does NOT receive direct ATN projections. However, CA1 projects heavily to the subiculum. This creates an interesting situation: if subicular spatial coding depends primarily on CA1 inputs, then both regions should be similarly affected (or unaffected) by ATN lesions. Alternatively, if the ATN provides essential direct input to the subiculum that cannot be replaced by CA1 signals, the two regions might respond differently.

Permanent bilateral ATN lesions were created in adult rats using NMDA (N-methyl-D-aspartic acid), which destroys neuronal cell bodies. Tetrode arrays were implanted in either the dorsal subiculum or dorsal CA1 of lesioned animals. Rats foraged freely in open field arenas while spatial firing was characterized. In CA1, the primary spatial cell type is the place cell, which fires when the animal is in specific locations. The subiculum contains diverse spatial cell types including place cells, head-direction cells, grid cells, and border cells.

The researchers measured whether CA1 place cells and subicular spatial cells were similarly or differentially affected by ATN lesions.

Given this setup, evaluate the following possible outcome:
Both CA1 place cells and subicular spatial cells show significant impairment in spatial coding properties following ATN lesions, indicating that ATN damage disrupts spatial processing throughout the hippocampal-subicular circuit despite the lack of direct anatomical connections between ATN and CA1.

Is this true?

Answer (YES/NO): NO